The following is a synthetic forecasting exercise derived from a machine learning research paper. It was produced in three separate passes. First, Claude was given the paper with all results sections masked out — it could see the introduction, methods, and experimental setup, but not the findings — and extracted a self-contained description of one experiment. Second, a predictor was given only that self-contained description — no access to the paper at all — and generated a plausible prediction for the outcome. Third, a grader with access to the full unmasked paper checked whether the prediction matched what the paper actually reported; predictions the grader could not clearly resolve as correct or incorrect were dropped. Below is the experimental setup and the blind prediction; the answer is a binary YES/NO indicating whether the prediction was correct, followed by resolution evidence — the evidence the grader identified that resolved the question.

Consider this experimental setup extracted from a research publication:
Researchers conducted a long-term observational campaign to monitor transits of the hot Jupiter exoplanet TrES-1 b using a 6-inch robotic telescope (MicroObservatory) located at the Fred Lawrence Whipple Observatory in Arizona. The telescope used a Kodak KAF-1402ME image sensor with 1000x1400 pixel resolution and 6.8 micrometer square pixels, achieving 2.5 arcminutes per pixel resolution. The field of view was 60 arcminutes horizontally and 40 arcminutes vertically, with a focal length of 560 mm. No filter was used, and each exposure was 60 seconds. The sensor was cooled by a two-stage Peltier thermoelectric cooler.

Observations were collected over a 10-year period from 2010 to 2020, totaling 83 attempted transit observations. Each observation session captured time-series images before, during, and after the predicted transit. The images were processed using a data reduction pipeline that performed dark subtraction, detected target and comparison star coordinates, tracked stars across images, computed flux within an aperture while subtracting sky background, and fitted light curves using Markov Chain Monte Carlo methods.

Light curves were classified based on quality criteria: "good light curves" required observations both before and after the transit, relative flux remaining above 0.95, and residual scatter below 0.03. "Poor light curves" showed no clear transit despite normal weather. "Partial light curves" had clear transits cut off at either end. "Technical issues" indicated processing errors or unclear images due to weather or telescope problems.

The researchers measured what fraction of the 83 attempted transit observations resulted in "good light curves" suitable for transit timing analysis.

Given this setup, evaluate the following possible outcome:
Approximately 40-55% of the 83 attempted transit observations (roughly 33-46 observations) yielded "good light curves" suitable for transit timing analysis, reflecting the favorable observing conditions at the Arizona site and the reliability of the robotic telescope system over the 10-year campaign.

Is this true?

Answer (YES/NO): NO